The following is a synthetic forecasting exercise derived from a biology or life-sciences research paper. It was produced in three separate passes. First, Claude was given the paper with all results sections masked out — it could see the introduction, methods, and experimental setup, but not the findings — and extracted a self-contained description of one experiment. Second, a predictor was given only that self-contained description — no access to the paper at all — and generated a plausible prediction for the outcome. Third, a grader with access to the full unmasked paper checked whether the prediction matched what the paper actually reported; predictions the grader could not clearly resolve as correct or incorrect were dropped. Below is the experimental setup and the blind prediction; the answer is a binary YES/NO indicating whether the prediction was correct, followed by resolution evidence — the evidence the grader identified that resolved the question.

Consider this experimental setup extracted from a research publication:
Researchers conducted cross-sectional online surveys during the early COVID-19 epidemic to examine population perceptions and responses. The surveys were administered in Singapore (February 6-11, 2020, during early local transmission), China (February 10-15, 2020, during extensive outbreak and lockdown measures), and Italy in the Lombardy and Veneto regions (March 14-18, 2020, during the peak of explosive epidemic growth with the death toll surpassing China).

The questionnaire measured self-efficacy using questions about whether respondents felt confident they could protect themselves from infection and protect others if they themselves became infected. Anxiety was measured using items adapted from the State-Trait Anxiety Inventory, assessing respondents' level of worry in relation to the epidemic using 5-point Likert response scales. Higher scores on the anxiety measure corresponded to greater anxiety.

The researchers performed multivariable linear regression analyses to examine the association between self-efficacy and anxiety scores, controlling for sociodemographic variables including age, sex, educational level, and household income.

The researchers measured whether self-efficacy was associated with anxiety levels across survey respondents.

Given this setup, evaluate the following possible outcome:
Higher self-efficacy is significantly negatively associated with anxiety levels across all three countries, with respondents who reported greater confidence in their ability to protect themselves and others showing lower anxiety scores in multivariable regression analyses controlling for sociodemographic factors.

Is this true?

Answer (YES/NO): YES